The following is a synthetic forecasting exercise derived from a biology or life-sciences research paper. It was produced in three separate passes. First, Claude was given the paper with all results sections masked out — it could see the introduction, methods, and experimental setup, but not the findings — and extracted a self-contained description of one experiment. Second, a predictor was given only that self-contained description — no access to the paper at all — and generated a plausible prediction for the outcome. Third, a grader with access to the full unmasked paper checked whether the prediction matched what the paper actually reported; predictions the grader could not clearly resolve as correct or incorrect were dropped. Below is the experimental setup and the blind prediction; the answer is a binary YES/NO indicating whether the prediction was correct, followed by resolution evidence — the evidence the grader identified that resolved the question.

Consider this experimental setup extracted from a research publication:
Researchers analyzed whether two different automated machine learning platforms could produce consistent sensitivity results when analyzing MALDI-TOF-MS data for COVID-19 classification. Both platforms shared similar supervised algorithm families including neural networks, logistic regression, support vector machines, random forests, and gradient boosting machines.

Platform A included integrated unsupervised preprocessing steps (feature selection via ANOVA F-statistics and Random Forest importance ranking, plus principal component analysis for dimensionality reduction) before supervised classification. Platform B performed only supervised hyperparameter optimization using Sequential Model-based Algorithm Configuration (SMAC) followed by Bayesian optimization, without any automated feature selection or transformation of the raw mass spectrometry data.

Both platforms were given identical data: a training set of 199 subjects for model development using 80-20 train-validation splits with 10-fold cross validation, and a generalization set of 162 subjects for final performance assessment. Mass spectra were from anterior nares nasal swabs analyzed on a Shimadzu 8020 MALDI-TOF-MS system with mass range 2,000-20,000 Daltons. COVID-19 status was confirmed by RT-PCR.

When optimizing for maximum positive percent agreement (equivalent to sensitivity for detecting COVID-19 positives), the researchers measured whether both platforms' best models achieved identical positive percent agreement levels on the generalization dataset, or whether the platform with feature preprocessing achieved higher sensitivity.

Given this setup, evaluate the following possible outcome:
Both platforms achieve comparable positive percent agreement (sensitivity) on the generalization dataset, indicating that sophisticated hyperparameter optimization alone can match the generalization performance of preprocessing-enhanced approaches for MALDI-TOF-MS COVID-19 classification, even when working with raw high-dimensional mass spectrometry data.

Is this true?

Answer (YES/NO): YES